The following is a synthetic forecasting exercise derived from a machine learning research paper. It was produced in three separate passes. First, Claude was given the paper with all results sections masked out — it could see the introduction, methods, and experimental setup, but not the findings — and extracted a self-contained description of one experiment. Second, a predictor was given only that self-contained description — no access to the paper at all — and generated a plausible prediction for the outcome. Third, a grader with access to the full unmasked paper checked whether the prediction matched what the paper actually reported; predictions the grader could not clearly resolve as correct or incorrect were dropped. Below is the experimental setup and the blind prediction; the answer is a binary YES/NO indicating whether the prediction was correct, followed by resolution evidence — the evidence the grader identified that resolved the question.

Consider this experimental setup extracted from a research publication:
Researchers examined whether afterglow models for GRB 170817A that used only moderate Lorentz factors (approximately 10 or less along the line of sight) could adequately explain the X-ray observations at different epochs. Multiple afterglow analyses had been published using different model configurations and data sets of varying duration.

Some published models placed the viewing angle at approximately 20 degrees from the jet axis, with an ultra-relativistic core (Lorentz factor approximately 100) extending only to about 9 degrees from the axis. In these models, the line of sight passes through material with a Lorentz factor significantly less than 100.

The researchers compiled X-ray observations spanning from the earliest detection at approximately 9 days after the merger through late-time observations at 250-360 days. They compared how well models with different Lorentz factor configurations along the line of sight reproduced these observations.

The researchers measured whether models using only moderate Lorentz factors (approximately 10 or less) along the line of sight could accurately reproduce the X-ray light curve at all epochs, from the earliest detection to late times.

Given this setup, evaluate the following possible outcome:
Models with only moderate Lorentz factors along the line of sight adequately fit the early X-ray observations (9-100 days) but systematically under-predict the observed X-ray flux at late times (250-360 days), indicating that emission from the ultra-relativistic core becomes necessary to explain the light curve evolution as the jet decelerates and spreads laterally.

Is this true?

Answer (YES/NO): NO